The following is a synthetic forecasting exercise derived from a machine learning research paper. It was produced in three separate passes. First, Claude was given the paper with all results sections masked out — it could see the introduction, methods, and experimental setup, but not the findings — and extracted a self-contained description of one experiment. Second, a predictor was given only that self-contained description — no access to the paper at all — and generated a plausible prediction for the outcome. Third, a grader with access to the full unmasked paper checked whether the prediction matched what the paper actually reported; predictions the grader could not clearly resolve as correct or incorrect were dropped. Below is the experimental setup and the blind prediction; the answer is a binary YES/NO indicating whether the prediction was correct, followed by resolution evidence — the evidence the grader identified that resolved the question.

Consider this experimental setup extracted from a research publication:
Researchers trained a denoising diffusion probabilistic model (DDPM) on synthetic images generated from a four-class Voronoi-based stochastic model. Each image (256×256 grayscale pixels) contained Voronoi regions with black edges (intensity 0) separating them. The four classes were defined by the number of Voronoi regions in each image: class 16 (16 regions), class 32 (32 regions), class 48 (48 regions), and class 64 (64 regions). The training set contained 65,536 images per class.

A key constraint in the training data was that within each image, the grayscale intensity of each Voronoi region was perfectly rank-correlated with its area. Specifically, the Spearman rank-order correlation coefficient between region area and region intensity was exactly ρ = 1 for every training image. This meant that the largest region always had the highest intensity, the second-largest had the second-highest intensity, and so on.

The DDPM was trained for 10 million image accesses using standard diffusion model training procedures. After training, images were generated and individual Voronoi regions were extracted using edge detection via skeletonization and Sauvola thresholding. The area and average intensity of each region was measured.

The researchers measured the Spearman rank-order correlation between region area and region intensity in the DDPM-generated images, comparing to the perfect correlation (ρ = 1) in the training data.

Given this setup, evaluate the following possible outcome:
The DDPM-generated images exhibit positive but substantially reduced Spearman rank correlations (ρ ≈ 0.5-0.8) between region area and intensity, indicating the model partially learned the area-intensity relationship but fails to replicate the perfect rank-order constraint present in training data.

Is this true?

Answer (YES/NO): NO